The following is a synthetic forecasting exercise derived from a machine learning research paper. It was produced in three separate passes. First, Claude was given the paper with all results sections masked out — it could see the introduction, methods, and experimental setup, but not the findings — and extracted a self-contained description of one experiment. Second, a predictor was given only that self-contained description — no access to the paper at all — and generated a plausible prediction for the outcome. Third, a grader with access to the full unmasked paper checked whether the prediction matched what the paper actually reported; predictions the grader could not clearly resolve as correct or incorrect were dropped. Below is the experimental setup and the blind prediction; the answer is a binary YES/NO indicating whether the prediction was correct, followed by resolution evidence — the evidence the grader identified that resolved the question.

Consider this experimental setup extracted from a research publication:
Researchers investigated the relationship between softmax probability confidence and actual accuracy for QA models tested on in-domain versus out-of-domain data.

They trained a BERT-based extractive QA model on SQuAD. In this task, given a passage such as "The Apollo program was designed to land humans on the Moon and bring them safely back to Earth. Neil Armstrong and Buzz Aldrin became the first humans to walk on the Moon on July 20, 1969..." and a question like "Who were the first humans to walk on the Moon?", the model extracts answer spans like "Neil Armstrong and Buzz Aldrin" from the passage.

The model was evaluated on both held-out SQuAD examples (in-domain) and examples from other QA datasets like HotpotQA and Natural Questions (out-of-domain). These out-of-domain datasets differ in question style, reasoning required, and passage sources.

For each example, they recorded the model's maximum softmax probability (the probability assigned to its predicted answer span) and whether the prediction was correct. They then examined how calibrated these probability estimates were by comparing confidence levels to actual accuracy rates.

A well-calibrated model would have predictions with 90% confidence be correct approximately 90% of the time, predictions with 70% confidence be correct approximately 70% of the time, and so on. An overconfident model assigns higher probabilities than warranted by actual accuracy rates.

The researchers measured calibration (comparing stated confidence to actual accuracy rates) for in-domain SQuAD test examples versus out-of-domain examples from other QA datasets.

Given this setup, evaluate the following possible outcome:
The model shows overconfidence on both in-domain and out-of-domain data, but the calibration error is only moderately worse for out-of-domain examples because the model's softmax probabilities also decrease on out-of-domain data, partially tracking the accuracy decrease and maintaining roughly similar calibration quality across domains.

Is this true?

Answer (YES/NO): NO